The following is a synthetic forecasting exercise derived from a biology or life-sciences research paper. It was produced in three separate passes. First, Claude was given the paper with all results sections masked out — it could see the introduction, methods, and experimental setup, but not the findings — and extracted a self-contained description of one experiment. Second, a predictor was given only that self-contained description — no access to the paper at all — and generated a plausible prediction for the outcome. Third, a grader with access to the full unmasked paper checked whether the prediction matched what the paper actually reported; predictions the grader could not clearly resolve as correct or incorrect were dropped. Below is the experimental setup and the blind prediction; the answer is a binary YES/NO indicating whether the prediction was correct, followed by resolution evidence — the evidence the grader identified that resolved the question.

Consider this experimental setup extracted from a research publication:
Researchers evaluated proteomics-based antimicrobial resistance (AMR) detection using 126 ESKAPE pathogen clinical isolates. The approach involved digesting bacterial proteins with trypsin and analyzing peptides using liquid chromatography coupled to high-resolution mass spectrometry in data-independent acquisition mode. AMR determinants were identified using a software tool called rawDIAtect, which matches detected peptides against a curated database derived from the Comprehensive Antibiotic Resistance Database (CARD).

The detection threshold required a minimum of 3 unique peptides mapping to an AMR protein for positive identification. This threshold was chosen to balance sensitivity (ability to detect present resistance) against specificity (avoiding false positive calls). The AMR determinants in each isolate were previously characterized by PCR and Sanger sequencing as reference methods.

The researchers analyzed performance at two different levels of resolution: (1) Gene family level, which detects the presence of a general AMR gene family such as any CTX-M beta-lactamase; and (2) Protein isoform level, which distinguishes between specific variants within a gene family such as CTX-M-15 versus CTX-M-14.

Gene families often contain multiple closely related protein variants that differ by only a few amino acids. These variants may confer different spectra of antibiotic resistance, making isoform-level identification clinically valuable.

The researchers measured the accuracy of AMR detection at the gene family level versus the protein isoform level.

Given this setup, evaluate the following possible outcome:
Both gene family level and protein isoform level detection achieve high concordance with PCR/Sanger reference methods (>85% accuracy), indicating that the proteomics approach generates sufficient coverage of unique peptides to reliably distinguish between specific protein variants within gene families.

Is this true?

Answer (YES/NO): NO